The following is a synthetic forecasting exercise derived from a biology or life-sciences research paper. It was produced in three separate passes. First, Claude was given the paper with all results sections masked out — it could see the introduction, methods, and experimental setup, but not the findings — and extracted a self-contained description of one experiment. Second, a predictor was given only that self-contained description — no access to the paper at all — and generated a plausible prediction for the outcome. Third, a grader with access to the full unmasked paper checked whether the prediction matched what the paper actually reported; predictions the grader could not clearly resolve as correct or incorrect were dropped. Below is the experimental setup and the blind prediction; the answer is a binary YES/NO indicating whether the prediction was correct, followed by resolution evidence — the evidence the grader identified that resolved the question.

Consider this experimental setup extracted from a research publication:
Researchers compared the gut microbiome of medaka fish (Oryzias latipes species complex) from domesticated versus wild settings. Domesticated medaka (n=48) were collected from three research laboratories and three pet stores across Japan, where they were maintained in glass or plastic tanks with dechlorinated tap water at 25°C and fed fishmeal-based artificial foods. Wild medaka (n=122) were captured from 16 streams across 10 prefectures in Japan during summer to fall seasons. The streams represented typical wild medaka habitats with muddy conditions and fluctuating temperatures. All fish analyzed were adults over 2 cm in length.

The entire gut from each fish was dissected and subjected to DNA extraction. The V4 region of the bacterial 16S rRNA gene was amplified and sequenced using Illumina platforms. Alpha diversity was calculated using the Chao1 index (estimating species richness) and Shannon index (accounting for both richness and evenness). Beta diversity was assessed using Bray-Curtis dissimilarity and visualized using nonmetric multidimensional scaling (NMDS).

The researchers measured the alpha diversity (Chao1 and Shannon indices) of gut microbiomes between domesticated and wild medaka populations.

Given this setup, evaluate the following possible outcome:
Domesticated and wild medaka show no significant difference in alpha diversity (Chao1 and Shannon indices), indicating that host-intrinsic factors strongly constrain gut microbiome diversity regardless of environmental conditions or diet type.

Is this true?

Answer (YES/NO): NO